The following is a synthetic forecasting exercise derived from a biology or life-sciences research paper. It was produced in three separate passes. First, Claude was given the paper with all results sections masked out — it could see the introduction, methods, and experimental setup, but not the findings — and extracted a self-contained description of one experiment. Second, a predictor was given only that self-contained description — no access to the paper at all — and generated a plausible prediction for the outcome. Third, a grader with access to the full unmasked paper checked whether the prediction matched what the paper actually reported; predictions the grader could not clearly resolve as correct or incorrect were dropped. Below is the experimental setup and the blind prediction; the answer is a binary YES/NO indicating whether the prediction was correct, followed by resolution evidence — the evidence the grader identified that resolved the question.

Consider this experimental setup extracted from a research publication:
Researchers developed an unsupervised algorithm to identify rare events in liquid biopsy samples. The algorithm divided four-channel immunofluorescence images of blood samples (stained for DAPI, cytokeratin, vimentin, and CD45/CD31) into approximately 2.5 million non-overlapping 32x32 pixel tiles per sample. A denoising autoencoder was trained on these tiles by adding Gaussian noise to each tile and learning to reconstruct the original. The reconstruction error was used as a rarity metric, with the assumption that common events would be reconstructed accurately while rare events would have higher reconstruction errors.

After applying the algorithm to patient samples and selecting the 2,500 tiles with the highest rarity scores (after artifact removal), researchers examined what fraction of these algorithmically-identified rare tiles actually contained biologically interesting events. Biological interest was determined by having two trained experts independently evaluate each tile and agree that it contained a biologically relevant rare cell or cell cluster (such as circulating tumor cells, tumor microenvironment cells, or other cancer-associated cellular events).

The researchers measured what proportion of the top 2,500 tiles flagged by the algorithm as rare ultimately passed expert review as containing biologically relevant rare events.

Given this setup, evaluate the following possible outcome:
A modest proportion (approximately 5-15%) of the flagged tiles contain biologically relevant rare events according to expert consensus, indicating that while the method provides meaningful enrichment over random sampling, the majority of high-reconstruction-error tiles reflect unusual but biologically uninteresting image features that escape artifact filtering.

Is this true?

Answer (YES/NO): YES